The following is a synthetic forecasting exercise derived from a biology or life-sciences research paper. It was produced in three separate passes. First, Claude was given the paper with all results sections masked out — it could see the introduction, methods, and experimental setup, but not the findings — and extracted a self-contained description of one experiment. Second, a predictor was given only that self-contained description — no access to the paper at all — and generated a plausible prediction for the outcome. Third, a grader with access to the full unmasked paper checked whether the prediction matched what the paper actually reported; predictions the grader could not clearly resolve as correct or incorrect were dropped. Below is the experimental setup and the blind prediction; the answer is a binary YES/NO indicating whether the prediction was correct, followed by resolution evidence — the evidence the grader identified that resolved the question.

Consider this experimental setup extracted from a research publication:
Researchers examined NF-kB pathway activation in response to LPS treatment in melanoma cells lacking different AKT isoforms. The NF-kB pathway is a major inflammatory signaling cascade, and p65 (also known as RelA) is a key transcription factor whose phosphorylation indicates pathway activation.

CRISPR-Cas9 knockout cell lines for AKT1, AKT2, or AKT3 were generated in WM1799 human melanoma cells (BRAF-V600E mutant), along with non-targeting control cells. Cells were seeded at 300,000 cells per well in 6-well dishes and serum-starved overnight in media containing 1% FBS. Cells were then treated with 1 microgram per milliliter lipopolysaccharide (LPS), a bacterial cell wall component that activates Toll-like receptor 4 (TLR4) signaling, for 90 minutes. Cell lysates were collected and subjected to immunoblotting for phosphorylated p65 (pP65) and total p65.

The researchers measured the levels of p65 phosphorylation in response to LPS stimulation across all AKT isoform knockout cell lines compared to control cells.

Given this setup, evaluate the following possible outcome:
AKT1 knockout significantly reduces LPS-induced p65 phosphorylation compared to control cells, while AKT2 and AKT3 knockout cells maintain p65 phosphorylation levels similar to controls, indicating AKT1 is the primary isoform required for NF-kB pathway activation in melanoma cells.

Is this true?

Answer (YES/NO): YES